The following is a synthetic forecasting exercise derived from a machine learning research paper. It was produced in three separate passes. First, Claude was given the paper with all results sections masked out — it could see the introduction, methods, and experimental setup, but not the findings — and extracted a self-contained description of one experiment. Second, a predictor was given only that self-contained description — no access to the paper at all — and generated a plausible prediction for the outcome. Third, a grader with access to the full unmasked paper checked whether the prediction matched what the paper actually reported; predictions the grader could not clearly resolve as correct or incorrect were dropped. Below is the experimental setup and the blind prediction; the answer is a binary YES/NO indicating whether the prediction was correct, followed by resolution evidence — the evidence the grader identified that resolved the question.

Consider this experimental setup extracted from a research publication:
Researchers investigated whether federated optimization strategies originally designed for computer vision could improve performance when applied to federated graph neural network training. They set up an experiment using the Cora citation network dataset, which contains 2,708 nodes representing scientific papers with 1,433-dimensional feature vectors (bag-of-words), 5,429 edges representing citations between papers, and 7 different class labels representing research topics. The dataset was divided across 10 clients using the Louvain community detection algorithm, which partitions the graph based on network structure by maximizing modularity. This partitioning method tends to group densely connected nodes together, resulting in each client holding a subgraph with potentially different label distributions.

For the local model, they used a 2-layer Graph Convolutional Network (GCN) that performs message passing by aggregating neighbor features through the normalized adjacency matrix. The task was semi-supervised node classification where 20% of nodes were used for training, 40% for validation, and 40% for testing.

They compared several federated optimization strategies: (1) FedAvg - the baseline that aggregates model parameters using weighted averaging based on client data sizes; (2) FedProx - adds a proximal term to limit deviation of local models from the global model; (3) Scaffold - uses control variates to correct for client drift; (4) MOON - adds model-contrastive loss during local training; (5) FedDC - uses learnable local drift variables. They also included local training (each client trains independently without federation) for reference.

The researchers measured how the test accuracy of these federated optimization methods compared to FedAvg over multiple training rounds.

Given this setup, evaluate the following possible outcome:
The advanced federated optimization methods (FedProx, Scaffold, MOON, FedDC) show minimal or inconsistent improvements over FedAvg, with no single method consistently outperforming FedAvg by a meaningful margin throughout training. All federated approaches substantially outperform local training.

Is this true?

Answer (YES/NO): NO